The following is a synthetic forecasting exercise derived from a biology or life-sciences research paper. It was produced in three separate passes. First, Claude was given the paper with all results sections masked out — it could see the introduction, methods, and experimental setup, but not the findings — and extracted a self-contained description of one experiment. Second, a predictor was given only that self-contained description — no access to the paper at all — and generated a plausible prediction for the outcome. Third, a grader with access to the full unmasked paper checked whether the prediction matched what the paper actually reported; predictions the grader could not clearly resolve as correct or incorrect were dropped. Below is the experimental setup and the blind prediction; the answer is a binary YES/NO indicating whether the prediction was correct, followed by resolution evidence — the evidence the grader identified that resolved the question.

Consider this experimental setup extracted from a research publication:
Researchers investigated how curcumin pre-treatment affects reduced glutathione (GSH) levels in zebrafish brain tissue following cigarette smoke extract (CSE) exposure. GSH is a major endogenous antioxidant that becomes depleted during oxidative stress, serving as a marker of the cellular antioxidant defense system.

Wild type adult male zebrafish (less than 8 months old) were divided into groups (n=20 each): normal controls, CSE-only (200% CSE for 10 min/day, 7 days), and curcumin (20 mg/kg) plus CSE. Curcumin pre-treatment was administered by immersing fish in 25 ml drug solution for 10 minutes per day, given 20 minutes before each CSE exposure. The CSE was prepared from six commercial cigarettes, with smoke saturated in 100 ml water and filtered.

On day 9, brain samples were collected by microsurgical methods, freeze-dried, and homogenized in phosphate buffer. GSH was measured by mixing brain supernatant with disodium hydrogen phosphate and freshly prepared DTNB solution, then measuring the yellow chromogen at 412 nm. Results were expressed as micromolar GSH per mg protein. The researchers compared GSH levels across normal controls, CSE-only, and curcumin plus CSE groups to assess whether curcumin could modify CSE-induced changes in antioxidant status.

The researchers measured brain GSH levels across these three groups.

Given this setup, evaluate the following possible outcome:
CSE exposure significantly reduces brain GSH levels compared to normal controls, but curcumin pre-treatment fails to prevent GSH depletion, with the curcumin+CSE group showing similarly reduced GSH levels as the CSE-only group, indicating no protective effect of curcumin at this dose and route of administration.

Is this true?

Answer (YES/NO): NO